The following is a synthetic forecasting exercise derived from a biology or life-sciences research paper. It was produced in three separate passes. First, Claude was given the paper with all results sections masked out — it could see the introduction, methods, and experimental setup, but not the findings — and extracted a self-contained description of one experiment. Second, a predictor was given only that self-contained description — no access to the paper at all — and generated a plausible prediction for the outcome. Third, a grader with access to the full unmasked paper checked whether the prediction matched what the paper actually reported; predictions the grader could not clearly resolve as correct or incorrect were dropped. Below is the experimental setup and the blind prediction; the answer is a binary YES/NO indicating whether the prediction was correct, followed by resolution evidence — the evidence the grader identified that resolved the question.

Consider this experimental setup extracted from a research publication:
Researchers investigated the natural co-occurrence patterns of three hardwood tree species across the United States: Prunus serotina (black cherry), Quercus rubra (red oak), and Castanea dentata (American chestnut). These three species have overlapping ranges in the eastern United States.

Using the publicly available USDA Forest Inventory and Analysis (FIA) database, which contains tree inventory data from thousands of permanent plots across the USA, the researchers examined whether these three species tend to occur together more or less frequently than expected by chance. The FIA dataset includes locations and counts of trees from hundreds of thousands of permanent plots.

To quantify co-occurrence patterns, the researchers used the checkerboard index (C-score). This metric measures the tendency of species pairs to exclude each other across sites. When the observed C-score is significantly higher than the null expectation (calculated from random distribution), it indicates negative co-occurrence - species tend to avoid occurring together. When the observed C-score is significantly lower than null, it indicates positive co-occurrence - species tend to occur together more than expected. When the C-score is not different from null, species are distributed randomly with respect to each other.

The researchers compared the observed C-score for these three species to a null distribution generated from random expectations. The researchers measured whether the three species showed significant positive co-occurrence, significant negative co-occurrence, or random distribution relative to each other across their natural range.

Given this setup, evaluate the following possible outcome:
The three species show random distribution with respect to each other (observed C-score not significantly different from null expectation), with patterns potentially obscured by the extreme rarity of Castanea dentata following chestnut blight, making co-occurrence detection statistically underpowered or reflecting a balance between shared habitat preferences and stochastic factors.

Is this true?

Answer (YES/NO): NO